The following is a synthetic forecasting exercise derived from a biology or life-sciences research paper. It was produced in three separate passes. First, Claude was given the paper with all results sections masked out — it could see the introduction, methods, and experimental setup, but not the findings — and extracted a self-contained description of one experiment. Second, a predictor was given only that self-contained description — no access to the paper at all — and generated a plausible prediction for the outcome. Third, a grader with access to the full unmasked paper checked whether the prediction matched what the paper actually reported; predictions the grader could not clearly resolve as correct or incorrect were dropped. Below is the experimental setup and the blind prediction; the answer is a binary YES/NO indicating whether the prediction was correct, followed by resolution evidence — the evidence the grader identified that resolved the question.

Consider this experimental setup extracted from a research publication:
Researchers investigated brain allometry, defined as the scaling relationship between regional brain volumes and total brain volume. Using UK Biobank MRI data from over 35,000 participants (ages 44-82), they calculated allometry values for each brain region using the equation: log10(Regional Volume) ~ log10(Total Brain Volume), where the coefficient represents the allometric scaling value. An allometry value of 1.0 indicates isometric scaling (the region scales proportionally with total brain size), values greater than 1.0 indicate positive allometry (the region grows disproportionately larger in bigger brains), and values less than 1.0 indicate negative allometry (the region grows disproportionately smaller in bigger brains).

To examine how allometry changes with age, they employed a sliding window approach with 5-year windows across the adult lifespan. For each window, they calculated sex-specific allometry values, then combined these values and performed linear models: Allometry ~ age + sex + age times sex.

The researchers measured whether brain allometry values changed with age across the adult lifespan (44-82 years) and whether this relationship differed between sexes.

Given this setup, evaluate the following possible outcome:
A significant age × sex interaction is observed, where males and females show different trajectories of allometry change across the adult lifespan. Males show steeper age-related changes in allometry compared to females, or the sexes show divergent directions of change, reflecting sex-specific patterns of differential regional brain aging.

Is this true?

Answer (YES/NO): NO